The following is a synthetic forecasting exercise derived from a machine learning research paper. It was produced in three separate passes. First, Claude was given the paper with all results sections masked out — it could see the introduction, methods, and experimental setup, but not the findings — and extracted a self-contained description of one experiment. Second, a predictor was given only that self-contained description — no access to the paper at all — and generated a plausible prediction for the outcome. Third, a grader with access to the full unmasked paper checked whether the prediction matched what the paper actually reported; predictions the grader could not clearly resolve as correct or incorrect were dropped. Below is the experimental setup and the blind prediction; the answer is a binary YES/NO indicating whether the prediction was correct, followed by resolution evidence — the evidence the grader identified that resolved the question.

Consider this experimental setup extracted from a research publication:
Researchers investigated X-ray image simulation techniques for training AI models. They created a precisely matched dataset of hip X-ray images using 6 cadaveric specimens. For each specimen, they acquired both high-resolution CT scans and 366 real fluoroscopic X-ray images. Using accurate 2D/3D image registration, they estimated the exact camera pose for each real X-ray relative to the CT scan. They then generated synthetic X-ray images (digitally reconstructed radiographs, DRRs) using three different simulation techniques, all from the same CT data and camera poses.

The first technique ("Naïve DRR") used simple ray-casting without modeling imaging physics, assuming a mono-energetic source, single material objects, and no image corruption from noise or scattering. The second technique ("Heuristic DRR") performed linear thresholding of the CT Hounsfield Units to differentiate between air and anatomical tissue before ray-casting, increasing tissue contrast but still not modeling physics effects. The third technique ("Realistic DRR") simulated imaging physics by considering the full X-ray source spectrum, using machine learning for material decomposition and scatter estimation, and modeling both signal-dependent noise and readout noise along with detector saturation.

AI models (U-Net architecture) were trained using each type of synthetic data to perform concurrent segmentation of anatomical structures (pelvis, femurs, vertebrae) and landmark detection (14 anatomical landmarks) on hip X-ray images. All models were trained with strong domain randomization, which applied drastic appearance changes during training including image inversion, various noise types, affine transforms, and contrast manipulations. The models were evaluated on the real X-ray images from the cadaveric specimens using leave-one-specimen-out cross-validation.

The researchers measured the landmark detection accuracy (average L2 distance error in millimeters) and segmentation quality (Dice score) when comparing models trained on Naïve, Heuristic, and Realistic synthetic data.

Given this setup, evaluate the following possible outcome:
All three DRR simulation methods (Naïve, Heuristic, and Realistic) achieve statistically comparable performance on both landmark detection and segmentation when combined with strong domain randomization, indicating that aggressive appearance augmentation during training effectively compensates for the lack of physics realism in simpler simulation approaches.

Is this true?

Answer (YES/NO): NO